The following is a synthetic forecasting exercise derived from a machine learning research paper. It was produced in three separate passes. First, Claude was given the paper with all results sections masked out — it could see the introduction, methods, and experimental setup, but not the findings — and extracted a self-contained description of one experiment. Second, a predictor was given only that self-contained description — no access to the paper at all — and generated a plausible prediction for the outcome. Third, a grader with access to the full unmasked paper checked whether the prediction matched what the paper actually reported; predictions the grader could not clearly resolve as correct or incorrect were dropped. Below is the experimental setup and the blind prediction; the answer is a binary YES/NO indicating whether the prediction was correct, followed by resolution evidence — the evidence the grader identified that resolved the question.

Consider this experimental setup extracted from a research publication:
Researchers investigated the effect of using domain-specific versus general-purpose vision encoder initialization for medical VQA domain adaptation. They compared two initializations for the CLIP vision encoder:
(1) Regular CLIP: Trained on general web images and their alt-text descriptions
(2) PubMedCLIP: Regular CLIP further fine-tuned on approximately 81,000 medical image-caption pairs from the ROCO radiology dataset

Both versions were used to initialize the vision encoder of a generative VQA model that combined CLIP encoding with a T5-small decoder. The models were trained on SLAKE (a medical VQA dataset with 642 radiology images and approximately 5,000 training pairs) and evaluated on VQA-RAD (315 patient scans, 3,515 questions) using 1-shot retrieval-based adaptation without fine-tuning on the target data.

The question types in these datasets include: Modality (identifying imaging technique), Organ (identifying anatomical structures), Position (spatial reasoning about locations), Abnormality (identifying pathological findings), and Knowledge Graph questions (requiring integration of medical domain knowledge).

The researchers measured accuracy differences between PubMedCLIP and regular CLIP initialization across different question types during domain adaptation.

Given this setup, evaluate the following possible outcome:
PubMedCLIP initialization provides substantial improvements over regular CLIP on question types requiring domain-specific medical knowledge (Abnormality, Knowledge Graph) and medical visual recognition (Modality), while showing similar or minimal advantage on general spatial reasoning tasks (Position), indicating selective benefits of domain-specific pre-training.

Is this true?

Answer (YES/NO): NO